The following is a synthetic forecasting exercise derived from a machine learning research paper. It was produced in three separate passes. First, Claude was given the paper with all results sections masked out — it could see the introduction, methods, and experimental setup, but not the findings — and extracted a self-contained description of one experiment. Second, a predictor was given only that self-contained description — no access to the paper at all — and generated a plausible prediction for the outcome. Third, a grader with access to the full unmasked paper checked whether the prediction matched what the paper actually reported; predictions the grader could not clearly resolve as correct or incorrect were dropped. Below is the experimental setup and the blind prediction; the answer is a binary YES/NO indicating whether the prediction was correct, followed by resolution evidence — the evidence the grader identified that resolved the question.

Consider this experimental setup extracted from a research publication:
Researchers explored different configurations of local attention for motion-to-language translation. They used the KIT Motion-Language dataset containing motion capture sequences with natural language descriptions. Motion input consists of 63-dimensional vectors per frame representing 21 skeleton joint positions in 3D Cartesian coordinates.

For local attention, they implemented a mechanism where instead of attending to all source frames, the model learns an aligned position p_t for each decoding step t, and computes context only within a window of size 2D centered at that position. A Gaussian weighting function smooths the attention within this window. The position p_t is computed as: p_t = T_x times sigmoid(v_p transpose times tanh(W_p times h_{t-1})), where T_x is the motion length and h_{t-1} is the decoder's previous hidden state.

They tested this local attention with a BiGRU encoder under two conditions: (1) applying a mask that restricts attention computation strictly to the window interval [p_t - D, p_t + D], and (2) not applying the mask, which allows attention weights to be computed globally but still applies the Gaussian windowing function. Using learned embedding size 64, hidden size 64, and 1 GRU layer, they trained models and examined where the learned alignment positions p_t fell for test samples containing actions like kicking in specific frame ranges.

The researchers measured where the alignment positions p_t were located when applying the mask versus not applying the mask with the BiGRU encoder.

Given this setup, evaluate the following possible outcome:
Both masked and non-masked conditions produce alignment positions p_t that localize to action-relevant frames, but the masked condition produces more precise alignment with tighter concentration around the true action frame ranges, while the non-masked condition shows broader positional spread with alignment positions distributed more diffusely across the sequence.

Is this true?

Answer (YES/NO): NO